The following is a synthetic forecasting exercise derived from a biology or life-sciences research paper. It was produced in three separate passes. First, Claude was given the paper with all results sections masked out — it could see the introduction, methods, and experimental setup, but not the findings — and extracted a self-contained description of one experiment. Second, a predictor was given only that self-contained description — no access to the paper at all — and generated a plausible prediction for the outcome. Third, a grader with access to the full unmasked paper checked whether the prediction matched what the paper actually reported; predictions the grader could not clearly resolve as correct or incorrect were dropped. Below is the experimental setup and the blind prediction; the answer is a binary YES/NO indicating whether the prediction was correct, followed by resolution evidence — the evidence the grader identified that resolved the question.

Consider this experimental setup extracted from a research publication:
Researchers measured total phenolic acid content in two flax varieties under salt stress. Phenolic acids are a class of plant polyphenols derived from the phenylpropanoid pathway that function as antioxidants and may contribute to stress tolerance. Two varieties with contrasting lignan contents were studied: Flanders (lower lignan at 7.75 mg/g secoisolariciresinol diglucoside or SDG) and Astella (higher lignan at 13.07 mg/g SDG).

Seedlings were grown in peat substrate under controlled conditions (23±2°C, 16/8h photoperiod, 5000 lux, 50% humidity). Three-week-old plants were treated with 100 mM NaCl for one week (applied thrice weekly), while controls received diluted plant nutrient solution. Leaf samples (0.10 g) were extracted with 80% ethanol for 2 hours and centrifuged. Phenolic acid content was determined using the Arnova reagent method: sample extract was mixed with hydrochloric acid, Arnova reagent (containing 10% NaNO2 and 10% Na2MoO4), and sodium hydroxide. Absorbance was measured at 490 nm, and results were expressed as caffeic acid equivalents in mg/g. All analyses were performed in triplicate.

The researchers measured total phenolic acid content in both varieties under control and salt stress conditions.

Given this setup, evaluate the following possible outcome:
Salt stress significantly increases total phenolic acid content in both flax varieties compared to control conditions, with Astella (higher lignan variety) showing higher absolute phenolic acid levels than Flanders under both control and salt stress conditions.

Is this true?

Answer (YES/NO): NO